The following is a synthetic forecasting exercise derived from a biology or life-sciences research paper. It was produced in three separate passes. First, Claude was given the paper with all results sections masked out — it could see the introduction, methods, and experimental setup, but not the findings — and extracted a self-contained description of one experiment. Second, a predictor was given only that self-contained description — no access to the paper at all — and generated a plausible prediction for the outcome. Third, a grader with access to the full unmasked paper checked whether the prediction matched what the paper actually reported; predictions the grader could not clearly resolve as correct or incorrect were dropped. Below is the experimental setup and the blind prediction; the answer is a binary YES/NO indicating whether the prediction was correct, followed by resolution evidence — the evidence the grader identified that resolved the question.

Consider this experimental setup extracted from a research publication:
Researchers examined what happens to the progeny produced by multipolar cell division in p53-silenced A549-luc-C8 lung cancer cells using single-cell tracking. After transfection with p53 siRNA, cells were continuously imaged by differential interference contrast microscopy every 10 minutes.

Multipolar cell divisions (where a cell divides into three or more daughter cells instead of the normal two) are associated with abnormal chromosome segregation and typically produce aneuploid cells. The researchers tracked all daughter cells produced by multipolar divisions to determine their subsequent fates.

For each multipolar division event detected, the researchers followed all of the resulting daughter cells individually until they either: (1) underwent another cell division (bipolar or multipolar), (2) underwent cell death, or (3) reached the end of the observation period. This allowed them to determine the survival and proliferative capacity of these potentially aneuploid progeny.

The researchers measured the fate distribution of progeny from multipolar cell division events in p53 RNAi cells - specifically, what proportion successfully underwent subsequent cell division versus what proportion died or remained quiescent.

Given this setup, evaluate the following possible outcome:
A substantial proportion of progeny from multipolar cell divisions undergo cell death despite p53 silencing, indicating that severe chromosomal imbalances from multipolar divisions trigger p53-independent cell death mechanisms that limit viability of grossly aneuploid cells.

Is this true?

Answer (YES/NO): YES